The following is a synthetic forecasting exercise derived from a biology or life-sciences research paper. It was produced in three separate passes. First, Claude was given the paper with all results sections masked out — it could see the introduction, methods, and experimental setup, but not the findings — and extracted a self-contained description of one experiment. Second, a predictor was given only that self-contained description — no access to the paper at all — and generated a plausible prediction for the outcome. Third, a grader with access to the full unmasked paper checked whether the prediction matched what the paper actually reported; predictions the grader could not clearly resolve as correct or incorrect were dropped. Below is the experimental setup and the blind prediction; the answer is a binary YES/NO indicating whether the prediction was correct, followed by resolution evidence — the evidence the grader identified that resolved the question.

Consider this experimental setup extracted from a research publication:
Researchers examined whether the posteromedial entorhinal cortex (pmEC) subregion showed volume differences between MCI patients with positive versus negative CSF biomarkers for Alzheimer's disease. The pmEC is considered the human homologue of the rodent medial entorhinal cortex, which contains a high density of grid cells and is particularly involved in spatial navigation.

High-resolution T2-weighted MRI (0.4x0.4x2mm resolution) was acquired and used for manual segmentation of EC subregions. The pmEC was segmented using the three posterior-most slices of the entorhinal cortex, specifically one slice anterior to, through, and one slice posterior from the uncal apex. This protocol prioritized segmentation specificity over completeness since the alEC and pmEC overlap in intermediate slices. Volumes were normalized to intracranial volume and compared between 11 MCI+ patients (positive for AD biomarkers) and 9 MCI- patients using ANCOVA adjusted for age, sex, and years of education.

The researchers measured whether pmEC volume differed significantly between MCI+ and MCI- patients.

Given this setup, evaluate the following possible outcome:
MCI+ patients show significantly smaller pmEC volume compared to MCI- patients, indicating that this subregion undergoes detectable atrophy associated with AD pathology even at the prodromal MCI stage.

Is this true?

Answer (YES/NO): NO